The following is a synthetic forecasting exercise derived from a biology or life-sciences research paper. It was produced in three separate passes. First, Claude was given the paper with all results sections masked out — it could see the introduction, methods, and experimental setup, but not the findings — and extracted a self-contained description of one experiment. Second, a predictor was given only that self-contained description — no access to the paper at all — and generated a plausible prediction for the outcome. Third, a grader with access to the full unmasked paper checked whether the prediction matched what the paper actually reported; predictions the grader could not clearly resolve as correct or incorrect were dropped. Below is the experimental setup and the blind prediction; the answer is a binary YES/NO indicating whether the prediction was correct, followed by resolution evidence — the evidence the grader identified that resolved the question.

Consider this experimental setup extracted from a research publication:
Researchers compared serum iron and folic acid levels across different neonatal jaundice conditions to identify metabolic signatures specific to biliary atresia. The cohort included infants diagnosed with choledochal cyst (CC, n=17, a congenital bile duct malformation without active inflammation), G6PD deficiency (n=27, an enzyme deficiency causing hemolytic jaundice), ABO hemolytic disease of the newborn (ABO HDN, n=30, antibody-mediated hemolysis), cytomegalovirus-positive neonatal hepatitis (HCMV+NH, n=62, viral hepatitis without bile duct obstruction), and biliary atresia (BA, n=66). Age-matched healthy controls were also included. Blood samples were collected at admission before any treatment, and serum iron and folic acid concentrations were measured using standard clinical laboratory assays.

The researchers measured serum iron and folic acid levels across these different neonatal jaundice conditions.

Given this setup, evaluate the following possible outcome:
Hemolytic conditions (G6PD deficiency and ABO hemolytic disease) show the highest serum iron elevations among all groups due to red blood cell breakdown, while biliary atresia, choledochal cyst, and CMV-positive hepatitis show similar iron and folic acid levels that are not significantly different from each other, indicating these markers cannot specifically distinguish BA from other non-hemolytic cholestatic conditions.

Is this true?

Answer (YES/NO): NO